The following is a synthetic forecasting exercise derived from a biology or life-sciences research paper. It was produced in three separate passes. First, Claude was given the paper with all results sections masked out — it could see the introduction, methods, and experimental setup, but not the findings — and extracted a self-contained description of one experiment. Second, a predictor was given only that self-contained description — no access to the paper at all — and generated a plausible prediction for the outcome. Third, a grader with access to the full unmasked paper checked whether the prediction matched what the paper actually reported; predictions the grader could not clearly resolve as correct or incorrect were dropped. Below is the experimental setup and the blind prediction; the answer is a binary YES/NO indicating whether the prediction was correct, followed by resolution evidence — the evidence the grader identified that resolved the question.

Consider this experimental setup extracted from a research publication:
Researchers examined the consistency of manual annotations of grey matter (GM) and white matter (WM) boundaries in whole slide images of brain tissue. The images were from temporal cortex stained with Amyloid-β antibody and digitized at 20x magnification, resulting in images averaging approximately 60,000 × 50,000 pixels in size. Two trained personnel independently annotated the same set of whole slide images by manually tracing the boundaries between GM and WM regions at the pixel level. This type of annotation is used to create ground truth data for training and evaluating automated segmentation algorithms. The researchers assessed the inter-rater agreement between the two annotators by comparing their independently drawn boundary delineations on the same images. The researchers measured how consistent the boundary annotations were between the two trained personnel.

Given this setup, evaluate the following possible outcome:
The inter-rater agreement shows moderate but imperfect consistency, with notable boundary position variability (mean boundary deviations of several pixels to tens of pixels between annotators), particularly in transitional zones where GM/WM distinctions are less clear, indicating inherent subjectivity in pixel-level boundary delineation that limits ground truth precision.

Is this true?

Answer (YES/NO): NO